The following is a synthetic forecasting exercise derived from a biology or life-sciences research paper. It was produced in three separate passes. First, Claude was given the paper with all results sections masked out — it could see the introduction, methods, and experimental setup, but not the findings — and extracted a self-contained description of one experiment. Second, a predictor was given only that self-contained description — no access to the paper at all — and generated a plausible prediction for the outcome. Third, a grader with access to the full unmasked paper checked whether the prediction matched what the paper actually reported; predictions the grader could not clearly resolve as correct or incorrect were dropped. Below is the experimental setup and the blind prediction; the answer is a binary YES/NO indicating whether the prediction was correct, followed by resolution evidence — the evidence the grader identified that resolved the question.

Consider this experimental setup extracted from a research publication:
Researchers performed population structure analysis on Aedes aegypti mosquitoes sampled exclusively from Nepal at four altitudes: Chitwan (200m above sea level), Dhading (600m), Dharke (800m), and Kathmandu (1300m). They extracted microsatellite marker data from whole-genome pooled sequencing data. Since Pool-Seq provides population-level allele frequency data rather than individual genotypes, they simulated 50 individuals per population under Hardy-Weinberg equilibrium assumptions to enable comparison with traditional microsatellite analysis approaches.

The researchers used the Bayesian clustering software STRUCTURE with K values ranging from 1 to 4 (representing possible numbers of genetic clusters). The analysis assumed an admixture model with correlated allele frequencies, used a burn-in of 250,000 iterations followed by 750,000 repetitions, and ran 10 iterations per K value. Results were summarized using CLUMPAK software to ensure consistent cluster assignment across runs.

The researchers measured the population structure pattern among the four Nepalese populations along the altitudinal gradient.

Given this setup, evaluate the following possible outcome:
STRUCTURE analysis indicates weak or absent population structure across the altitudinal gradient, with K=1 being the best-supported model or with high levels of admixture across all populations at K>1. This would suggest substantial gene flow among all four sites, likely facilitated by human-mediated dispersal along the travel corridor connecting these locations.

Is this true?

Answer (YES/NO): NO